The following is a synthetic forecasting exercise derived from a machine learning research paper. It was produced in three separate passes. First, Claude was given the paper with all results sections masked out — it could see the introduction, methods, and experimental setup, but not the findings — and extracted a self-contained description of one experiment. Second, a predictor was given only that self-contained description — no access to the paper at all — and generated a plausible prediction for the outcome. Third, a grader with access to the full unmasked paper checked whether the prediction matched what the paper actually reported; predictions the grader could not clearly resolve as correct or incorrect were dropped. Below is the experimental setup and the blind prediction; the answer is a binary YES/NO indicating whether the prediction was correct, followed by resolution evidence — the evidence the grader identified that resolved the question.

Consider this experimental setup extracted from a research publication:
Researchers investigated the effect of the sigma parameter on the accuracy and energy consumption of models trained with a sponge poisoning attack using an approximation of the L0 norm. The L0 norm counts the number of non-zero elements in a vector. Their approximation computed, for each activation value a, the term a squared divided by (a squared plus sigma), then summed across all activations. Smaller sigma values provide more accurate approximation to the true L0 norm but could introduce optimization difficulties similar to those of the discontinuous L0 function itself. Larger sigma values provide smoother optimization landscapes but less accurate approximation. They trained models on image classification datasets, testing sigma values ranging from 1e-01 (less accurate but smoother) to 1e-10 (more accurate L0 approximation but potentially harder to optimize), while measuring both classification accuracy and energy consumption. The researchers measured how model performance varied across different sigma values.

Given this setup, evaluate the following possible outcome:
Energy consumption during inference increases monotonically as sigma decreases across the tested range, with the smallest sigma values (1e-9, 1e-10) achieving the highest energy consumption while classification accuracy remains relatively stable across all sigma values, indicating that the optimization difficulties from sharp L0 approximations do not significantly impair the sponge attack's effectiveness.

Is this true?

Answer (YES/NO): NO